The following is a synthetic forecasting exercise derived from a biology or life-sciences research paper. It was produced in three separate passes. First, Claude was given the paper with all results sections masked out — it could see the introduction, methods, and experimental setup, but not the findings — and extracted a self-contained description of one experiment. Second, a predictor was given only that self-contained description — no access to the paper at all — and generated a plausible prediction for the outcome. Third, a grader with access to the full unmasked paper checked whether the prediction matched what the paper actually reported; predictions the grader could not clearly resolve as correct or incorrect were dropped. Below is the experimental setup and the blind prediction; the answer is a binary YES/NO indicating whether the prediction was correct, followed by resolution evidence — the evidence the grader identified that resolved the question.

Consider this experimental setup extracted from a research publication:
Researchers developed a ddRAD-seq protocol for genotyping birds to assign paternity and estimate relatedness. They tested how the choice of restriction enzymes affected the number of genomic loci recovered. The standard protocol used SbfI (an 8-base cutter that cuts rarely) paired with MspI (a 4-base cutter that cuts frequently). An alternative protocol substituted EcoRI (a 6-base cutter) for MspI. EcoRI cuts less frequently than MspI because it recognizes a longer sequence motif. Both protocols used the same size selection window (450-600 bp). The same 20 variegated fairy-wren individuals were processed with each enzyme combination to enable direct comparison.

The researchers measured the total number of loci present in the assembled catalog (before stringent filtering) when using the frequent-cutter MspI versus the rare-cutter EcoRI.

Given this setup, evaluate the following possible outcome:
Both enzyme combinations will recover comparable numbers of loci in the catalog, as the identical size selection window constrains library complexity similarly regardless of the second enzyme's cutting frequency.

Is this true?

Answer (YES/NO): NO